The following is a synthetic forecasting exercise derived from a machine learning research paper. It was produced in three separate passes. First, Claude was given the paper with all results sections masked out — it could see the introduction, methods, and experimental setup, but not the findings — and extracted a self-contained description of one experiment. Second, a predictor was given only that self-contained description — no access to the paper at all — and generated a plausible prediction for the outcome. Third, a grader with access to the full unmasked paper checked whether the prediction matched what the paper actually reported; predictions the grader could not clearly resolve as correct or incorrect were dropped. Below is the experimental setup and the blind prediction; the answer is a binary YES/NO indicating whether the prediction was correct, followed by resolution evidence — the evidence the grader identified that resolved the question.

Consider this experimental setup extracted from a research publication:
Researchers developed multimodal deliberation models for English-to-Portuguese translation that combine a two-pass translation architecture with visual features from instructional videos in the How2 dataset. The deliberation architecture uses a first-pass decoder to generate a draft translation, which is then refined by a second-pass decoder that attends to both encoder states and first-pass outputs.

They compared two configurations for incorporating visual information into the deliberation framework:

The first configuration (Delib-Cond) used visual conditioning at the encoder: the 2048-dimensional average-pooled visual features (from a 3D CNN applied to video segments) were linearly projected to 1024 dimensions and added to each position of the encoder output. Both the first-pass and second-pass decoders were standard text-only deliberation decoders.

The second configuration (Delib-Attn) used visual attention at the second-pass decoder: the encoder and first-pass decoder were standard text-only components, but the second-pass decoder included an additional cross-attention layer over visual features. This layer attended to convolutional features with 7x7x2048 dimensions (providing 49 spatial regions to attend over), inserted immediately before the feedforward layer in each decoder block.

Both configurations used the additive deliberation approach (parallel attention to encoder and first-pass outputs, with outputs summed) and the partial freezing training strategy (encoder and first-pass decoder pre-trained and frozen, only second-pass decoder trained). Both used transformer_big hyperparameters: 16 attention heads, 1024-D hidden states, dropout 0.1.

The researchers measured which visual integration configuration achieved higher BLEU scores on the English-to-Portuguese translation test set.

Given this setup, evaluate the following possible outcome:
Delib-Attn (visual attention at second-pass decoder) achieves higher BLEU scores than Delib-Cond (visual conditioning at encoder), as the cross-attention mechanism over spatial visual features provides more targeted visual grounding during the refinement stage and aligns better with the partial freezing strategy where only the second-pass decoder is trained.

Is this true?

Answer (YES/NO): YES